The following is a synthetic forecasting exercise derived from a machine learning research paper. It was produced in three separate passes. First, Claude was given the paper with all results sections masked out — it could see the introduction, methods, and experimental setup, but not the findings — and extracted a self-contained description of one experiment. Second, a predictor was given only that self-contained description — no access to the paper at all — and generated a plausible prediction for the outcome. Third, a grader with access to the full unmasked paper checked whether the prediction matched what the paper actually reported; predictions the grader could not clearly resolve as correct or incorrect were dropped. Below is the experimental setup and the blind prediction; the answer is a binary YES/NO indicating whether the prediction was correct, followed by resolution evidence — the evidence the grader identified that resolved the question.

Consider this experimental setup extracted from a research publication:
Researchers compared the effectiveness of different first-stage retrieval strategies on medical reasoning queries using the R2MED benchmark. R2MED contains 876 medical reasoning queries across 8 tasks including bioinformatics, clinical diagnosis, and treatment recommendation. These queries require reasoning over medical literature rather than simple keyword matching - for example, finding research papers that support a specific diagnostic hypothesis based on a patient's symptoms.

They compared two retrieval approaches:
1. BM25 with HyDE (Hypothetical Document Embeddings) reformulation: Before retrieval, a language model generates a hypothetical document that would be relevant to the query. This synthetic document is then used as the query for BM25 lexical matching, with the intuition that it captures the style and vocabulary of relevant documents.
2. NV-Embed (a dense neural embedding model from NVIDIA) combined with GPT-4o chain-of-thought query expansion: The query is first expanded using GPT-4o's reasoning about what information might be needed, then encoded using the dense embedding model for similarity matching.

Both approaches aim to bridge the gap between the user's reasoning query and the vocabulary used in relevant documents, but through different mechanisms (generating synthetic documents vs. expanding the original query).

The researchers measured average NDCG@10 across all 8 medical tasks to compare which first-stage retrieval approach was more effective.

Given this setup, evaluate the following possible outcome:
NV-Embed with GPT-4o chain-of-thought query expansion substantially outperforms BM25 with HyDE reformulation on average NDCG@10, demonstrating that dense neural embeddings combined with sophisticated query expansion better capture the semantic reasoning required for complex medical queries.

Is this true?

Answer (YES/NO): NO